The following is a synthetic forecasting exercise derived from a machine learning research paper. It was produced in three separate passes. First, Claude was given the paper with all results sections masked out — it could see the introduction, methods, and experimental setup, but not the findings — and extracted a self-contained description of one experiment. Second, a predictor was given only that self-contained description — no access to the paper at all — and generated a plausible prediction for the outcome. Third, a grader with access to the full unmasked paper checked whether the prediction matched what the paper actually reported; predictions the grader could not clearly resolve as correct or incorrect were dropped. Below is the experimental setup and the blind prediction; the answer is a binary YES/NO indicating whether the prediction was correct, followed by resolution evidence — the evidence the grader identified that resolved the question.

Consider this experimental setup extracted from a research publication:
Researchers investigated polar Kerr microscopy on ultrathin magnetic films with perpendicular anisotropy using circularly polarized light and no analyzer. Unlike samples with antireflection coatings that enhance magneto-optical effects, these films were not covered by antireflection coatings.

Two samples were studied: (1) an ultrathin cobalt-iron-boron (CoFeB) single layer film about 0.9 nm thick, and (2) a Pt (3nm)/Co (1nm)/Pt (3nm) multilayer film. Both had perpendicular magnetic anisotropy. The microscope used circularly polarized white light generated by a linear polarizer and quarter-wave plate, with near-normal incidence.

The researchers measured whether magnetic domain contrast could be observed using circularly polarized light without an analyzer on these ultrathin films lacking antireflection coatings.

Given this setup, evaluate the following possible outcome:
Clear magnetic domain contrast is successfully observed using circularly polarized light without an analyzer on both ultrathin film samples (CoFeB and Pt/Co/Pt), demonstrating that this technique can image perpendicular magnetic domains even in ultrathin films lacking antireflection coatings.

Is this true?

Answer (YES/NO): YES